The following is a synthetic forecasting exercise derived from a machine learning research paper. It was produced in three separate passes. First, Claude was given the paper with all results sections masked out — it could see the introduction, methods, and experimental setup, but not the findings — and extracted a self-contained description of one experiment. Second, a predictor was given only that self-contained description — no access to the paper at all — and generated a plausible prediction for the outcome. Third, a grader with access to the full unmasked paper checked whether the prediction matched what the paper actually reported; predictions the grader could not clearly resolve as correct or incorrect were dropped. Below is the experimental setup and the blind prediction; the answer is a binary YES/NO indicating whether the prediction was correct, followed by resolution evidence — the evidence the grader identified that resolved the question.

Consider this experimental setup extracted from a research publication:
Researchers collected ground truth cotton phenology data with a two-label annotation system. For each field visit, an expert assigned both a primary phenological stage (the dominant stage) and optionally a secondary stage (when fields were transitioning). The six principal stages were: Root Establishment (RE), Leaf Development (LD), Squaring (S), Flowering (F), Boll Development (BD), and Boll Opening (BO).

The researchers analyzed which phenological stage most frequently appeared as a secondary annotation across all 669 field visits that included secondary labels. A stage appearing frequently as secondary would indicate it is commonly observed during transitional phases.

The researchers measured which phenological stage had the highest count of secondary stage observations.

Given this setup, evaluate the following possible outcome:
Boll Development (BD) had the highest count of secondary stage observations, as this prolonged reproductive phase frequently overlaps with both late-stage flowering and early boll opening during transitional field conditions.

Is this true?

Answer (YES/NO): YES